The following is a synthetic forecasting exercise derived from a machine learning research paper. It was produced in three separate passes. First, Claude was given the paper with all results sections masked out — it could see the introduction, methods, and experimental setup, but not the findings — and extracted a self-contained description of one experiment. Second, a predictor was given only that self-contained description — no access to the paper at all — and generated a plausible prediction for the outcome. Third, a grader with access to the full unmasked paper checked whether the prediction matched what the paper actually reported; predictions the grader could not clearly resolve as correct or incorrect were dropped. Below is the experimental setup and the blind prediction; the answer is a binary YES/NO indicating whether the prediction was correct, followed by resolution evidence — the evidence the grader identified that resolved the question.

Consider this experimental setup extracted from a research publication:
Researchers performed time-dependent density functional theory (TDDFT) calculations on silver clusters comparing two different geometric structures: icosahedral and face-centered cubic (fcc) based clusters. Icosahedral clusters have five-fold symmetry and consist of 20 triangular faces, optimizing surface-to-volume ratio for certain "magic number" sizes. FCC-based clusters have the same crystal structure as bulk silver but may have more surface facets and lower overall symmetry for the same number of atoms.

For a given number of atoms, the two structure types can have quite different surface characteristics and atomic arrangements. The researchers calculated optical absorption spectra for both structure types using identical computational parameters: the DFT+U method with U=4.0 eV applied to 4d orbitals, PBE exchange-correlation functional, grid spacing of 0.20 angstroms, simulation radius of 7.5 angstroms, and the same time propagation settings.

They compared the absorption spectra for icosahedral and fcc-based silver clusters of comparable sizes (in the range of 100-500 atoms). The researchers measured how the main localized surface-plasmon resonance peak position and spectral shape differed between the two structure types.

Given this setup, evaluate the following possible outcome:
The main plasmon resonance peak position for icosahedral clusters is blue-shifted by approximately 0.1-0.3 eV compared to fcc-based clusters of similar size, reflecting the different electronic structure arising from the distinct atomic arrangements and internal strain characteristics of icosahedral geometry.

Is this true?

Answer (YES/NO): YES